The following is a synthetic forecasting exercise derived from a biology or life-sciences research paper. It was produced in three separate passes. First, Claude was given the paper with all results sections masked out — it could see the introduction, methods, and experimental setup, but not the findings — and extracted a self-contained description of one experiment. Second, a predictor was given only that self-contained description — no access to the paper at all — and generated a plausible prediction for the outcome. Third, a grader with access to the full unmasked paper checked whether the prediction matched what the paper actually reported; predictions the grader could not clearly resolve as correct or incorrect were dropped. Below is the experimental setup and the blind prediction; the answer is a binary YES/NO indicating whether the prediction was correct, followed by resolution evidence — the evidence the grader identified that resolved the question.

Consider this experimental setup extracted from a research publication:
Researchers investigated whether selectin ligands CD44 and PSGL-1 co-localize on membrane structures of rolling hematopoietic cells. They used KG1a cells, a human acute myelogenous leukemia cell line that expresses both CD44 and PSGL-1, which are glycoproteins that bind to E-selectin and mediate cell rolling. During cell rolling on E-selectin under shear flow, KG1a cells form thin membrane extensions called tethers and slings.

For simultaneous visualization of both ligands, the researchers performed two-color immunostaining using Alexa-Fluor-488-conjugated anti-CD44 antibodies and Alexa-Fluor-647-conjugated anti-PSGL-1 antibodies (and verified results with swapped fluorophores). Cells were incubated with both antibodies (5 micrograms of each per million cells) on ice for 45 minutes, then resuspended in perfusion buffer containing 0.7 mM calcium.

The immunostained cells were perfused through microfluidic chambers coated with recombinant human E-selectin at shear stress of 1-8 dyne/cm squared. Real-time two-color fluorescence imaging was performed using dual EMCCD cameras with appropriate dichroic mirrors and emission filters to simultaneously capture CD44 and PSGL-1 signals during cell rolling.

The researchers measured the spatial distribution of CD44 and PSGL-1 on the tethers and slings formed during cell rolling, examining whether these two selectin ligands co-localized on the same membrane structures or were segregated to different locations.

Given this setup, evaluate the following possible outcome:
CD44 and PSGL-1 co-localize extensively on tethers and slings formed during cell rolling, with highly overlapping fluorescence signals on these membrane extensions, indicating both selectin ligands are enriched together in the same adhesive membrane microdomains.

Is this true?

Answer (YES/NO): YES